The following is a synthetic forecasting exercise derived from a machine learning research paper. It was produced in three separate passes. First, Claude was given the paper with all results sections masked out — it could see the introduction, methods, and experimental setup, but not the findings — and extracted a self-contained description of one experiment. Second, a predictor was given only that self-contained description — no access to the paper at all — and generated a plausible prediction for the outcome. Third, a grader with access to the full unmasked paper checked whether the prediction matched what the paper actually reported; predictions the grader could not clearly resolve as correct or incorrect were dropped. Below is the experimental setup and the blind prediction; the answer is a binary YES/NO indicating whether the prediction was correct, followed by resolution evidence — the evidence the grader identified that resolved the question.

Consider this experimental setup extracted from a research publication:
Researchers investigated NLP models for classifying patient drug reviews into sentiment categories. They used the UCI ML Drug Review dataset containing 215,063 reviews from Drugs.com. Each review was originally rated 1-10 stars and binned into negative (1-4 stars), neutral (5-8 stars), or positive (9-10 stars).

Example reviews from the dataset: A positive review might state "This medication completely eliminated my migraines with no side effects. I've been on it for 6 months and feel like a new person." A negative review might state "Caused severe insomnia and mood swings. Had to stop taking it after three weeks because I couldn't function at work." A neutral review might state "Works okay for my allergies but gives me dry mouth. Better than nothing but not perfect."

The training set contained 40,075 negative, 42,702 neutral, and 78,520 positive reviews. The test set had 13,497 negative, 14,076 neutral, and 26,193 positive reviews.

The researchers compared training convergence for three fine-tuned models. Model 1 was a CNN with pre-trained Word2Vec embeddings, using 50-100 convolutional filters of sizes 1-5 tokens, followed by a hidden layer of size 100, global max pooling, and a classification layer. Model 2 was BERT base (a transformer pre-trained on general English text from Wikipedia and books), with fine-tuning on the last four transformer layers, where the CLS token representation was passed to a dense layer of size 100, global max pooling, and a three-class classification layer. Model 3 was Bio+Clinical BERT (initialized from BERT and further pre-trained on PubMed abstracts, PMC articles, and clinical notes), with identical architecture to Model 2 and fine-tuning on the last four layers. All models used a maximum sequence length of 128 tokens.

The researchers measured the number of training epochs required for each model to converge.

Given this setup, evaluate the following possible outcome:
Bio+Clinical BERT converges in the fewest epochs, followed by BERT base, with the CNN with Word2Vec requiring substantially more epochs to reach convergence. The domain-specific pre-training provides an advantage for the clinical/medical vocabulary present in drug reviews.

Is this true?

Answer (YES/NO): NO